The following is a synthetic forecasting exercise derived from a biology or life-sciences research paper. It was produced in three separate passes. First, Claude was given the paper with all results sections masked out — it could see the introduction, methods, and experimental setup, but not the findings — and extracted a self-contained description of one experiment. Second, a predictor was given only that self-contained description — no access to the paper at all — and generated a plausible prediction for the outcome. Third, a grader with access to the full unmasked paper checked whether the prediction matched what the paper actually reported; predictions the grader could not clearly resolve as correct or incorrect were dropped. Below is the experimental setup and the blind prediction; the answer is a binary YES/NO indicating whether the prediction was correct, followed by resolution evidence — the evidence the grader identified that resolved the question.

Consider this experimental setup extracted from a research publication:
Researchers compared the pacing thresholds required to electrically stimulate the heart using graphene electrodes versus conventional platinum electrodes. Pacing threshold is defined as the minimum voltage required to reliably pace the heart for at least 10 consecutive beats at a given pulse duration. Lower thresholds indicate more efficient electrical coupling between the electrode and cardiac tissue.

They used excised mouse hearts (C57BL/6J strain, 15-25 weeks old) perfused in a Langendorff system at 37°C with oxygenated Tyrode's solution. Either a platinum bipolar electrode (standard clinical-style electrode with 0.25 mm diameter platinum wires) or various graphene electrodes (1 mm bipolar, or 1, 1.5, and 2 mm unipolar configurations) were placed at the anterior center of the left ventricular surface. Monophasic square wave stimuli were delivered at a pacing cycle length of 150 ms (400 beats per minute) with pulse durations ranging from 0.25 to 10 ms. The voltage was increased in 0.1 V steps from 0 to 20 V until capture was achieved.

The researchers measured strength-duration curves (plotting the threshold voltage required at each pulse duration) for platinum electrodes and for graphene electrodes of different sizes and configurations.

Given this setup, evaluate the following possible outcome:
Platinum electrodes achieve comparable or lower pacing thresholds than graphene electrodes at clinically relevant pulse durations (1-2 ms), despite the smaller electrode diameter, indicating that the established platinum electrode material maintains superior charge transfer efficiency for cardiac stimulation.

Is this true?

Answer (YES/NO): NO